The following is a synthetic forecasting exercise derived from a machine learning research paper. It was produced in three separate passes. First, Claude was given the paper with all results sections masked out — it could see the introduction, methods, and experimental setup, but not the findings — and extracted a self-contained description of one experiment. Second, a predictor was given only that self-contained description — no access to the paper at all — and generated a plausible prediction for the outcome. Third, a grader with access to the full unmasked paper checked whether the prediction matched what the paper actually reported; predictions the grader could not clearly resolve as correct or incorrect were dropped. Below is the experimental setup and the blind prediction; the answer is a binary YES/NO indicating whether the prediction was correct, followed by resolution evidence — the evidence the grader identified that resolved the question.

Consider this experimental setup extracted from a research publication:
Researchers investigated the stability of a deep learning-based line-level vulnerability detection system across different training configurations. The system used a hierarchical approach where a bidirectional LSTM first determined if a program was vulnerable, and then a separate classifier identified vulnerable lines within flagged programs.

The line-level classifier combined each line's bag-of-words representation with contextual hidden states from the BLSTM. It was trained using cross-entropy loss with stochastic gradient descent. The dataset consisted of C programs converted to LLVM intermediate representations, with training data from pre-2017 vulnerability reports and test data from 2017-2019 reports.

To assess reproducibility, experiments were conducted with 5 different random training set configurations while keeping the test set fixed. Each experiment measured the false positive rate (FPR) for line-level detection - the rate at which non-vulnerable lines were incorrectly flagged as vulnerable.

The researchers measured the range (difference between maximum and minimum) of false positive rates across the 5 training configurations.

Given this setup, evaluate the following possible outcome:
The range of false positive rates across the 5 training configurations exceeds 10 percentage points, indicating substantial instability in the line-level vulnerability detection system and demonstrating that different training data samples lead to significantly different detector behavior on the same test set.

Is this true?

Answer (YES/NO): NO